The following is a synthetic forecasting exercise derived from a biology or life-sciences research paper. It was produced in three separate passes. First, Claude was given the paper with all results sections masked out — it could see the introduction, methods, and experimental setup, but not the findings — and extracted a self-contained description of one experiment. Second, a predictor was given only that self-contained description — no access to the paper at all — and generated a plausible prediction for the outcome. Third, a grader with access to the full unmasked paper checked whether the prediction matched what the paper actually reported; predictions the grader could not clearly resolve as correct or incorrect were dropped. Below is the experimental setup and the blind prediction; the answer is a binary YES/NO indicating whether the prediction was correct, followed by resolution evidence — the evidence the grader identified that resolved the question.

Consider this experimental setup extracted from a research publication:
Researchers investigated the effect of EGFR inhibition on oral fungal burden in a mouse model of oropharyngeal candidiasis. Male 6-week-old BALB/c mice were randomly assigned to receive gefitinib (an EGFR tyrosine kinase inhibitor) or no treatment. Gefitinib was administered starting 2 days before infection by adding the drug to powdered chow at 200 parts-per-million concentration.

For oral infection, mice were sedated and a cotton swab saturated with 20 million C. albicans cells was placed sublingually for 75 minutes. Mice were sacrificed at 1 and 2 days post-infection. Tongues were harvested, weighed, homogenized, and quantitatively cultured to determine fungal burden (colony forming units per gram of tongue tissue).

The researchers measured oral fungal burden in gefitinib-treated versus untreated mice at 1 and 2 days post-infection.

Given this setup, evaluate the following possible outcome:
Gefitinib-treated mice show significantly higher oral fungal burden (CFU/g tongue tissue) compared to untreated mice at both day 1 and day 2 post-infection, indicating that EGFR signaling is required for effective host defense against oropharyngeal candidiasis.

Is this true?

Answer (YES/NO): NO